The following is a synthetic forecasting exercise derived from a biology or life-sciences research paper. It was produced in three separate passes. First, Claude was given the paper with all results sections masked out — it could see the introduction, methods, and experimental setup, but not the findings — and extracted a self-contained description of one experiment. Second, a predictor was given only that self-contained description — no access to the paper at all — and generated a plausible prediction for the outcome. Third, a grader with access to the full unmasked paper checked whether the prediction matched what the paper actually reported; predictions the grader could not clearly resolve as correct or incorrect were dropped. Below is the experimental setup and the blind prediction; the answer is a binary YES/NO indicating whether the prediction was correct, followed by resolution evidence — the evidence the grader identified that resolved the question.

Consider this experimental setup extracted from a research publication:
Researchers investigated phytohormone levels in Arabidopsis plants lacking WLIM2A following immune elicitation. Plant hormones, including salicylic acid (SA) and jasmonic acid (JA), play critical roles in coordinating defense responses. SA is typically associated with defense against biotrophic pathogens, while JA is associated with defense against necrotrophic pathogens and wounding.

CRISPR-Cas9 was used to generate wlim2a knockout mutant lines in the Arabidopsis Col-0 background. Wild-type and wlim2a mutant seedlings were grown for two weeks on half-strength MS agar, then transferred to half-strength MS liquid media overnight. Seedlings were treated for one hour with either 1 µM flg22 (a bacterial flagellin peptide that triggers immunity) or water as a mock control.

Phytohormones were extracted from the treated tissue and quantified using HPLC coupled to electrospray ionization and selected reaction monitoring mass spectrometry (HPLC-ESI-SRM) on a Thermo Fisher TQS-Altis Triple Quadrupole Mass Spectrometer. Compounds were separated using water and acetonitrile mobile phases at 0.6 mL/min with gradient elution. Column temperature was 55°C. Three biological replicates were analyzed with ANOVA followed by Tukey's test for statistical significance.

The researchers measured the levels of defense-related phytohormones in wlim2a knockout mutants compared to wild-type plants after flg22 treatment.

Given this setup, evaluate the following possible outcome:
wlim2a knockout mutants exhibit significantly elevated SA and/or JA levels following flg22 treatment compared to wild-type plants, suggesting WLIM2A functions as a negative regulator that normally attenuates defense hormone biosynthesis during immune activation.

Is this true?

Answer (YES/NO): NO